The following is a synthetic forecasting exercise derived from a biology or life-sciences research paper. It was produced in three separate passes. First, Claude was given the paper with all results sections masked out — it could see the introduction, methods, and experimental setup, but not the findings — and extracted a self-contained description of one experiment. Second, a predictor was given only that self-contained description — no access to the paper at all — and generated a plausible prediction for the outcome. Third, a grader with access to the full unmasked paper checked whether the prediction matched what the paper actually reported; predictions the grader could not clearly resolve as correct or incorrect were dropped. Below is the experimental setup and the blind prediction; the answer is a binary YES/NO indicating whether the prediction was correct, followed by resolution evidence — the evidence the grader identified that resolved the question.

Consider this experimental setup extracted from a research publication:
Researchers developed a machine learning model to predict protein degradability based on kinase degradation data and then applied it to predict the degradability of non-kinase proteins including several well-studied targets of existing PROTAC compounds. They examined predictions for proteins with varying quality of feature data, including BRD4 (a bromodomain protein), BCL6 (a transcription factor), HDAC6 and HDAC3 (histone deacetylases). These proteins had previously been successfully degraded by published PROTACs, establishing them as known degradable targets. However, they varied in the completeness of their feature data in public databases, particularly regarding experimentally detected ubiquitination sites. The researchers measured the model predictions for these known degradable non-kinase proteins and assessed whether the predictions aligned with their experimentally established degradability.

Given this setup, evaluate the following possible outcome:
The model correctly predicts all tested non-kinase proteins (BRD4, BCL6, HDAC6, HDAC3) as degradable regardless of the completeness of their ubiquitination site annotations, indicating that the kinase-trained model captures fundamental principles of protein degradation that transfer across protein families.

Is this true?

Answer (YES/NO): NO